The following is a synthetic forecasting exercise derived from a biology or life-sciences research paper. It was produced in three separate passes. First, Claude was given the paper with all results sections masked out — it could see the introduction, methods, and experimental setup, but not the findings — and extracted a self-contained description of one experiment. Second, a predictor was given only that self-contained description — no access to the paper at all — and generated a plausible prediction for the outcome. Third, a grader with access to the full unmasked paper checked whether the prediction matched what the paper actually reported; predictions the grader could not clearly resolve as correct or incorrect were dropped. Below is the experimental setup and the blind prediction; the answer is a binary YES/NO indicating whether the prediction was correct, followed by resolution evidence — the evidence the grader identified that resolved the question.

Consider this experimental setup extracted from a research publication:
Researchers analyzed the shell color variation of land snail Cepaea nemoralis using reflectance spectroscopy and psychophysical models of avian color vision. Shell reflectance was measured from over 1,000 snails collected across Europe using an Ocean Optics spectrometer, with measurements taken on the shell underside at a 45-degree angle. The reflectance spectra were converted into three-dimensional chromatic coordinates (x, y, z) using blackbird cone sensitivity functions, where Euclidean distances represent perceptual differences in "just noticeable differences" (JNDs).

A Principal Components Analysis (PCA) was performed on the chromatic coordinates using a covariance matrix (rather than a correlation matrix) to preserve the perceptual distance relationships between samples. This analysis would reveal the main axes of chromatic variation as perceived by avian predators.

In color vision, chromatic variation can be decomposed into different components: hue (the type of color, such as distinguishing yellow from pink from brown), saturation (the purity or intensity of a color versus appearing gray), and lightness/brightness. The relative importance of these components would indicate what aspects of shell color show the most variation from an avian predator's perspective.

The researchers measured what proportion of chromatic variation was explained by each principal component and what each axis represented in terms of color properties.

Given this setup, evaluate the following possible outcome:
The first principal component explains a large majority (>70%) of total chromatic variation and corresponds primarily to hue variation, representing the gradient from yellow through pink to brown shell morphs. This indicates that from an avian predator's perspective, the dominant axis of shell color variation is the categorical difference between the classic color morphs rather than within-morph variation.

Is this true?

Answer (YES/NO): NO